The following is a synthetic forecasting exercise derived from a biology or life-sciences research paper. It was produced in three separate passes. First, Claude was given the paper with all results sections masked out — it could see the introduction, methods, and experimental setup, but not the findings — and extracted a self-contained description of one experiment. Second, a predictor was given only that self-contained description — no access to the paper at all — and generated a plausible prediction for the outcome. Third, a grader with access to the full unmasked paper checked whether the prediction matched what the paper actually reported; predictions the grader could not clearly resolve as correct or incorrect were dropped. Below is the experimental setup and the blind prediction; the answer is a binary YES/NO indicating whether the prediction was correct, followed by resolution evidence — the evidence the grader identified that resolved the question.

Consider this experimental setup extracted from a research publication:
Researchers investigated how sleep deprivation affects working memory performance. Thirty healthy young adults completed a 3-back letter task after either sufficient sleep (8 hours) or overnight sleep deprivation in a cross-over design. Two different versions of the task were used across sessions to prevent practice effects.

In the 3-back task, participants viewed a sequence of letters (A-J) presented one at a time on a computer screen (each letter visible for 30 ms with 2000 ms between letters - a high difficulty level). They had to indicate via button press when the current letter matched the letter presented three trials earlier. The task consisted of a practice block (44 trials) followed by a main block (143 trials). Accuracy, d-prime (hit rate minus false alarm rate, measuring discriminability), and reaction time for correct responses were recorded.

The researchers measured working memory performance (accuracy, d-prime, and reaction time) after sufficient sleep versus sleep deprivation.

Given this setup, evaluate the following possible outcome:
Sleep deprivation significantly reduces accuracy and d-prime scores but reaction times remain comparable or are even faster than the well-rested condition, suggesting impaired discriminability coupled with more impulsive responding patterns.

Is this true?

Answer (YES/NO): YES